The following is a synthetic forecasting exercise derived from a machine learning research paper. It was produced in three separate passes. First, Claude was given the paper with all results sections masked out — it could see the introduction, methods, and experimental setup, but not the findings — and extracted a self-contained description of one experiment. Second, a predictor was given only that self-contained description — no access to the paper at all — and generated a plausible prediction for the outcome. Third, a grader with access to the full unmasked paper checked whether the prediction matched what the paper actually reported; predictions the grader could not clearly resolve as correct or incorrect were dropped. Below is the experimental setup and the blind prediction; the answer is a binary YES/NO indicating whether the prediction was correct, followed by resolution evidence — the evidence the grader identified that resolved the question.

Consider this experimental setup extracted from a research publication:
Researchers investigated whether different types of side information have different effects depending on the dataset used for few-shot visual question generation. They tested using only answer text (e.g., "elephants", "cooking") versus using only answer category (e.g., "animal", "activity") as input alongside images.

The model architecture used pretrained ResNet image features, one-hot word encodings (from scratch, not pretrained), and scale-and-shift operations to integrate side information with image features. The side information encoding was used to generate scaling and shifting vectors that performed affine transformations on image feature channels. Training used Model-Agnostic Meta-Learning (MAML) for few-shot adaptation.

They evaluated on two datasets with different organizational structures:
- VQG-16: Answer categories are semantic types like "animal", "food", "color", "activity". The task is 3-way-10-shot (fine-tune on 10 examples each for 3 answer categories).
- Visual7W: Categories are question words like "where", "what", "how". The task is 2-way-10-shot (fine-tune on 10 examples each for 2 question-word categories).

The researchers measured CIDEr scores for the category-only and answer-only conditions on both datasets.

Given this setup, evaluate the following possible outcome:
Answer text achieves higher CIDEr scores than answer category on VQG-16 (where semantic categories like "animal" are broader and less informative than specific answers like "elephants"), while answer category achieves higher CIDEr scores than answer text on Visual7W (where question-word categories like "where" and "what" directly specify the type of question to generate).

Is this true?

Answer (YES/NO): YES